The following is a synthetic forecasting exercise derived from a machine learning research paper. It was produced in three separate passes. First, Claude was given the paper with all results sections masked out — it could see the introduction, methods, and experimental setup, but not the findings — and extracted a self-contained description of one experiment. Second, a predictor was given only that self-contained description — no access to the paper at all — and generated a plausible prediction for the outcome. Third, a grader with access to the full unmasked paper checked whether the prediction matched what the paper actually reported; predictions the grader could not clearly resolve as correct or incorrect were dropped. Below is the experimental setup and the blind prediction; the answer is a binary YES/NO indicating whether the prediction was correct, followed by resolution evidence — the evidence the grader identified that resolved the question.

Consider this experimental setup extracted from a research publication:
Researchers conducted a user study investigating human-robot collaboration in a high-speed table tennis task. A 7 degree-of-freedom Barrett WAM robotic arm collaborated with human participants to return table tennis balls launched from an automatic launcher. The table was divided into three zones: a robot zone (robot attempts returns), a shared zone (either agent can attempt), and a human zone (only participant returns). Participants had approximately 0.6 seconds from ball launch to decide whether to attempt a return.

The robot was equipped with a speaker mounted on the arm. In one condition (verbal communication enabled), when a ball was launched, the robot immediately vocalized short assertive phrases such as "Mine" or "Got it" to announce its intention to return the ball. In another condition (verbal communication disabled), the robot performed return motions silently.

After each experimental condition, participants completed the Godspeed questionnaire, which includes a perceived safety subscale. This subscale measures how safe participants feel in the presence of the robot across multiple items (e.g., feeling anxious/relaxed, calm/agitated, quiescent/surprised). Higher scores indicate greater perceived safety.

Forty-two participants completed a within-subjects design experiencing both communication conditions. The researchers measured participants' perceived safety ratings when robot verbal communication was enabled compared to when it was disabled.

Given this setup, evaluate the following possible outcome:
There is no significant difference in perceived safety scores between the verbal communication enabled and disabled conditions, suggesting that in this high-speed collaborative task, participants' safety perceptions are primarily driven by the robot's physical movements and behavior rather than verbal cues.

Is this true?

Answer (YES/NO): NO